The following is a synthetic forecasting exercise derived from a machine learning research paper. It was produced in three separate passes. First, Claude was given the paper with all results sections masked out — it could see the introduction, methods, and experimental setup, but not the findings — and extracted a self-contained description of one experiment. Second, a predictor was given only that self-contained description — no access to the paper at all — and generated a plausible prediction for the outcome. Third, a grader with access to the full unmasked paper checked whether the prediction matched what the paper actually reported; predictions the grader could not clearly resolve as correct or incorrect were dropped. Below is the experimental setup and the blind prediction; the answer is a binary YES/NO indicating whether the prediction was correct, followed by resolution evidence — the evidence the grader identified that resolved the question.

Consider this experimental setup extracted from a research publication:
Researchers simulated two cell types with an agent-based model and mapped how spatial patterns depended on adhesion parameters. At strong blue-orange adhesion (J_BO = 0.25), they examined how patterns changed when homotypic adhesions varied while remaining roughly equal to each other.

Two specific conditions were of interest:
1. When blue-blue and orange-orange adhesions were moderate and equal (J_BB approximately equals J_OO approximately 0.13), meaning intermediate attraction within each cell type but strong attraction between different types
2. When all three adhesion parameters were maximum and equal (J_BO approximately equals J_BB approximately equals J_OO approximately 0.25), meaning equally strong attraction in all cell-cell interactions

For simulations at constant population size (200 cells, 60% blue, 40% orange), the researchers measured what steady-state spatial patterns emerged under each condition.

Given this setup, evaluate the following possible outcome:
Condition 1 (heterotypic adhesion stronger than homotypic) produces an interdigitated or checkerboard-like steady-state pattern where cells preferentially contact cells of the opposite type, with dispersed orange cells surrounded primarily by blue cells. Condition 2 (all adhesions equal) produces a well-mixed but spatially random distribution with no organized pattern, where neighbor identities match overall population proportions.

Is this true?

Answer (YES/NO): NO